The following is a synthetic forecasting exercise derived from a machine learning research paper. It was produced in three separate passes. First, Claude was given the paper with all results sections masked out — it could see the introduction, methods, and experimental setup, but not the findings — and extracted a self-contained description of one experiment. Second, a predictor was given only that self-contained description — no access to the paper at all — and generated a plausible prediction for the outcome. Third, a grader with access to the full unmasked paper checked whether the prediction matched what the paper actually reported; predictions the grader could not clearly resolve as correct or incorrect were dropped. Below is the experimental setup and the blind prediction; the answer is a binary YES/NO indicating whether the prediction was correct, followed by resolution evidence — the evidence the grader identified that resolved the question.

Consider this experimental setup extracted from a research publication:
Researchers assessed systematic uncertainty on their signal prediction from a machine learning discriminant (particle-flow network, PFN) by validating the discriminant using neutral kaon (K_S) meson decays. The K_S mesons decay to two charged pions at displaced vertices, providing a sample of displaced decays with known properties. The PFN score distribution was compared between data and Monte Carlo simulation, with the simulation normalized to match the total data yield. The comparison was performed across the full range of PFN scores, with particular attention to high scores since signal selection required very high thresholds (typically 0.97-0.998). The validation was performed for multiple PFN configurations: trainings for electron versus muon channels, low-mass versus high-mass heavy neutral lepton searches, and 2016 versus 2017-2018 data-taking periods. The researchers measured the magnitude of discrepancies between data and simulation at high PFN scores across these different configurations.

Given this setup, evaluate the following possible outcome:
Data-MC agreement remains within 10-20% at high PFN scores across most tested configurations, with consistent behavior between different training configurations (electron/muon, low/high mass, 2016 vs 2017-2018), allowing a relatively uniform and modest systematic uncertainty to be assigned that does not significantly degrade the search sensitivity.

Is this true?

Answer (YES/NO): YES